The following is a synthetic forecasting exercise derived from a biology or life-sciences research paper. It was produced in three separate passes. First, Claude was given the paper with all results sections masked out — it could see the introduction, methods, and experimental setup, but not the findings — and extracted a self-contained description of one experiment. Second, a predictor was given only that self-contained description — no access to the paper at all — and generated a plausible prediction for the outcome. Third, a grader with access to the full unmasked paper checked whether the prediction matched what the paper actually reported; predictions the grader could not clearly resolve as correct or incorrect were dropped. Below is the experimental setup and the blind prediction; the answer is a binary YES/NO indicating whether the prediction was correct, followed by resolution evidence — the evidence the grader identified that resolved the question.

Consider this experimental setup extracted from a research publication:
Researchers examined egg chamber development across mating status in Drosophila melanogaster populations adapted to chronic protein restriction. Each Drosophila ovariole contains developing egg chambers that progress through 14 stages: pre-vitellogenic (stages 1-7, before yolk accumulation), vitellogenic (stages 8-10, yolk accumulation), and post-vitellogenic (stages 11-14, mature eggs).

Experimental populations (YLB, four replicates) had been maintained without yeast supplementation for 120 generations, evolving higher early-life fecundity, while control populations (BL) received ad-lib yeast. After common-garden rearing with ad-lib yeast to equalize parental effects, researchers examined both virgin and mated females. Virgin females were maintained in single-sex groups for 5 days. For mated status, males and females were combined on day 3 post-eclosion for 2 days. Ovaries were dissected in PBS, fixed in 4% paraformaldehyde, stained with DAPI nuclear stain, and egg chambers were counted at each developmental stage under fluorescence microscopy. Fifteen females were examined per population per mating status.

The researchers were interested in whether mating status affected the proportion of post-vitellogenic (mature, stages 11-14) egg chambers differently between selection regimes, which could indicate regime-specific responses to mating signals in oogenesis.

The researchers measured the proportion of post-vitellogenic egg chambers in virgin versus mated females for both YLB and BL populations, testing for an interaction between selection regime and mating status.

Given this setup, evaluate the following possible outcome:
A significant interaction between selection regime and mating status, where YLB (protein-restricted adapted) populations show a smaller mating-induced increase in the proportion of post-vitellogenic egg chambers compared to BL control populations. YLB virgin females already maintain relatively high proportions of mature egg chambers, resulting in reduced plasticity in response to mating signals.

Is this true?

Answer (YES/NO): NO